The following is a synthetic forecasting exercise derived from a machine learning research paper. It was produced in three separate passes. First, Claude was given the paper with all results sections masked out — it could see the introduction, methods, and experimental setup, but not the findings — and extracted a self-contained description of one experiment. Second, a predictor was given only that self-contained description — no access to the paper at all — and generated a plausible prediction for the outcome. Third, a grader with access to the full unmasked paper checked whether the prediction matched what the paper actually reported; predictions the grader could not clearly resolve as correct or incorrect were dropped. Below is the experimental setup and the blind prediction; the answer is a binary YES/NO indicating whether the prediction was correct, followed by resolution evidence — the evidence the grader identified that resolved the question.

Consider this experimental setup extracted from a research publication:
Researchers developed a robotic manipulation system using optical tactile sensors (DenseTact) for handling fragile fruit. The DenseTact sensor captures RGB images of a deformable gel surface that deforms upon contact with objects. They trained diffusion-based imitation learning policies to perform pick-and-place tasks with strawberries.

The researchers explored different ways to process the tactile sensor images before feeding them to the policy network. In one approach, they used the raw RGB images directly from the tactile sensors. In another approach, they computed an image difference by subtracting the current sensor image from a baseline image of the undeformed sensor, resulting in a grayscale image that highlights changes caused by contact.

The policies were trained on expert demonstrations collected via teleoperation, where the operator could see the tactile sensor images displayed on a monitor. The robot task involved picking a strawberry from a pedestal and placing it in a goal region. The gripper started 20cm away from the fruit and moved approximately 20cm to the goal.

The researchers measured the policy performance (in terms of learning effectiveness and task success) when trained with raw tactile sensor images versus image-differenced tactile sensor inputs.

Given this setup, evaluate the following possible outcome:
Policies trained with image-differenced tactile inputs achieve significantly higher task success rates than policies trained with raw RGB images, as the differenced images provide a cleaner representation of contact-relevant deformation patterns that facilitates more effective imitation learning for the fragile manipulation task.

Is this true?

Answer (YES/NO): YES